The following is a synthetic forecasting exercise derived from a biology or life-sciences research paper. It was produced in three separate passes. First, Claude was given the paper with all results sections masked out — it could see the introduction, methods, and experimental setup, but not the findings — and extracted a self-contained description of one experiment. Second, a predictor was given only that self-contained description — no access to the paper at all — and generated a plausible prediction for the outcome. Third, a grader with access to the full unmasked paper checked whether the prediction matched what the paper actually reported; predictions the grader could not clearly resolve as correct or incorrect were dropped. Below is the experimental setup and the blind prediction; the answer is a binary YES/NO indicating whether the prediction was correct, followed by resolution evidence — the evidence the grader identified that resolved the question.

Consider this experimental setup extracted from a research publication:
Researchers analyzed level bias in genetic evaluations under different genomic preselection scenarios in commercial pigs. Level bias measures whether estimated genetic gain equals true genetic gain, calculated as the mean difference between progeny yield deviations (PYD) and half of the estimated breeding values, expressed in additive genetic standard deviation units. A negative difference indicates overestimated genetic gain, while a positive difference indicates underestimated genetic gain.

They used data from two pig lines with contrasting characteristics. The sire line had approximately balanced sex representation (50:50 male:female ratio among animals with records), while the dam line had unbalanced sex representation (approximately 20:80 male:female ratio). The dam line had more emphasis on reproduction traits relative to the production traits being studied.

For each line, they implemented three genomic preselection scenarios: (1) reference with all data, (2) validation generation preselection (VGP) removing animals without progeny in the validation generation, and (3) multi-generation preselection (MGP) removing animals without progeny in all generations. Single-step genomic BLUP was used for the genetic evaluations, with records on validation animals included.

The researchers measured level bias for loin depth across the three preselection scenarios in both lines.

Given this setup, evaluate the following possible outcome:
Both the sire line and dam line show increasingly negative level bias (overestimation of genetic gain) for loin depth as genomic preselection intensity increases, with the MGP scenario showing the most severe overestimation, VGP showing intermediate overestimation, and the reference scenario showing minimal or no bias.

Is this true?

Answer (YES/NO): NO